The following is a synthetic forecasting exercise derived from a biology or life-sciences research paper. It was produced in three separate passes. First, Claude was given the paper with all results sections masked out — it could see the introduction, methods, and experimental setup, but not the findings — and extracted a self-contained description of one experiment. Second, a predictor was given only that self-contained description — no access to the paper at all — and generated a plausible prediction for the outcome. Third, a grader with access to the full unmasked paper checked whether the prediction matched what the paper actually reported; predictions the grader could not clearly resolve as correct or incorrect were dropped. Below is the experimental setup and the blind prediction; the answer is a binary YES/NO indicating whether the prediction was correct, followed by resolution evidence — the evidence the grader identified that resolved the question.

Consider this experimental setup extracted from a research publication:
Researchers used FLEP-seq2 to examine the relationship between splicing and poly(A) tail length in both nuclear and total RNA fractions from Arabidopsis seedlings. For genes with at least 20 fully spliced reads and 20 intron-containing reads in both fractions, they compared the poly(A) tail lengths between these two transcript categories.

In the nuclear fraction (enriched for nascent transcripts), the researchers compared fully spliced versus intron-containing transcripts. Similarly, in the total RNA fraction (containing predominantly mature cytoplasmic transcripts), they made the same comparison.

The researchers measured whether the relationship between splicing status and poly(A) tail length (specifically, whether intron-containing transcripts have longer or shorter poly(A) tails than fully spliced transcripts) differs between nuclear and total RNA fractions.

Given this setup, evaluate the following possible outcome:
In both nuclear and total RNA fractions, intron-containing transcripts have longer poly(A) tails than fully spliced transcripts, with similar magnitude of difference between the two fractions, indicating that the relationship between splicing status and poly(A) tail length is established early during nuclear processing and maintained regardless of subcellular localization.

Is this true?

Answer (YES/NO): NO